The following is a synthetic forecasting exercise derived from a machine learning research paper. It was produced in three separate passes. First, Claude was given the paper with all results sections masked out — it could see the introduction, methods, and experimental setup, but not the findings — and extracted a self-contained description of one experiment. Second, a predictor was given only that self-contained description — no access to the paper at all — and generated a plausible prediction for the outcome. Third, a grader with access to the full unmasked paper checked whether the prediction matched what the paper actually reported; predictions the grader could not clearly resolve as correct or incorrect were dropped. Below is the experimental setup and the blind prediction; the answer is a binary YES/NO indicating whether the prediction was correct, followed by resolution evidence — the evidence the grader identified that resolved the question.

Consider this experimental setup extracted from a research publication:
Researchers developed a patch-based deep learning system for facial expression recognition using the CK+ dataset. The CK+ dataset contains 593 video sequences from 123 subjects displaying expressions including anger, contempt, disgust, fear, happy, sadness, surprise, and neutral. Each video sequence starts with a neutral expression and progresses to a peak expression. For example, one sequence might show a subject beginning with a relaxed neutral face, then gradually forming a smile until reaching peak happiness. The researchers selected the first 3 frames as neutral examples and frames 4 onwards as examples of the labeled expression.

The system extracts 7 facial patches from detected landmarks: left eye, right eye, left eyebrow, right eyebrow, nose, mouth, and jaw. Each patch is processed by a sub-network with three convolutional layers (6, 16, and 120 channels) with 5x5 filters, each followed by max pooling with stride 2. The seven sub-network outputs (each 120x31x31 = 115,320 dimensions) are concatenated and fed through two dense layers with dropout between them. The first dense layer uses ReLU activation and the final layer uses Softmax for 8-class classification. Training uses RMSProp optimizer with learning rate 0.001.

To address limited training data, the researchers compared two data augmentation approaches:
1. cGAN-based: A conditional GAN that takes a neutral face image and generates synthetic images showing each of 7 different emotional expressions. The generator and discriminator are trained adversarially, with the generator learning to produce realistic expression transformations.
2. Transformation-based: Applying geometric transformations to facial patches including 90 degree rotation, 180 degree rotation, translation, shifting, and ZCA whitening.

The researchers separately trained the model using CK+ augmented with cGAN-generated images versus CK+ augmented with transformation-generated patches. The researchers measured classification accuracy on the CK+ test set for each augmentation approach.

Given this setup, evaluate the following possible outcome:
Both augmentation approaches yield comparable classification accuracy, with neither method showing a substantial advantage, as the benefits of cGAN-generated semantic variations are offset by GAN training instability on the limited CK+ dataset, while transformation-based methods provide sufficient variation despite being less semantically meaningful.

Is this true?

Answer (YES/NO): NO